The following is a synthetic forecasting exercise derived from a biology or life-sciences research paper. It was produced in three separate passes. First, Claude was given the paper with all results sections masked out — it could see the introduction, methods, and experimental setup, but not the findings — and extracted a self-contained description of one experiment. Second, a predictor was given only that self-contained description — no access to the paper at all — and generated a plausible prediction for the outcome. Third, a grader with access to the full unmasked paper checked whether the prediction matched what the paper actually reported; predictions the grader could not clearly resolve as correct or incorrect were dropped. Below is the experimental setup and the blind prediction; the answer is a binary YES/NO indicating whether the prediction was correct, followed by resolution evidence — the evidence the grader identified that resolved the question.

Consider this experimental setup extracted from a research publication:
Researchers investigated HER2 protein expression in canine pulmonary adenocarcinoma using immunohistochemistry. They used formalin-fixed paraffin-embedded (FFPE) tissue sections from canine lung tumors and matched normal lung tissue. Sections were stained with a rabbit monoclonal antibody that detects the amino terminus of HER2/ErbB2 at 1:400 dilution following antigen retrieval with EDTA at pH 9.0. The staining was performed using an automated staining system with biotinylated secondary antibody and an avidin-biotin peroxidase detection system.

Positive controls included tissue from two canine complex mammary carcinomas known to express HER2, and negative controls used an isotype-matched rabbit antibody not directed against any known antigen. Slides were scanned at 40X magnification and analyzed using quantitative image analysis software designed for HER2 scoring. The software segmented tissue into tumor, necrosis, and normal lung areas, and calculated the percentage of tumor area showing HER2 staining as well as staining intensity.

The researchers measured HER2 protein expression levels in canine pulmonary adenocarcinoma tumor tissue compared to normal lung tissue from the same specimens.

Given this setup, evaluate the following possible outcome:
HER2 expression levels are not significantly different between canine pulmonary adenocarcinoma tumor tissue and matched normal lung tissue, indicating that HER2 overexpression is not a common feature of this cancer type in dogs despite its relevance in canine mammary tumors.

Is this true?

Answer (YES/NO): YES